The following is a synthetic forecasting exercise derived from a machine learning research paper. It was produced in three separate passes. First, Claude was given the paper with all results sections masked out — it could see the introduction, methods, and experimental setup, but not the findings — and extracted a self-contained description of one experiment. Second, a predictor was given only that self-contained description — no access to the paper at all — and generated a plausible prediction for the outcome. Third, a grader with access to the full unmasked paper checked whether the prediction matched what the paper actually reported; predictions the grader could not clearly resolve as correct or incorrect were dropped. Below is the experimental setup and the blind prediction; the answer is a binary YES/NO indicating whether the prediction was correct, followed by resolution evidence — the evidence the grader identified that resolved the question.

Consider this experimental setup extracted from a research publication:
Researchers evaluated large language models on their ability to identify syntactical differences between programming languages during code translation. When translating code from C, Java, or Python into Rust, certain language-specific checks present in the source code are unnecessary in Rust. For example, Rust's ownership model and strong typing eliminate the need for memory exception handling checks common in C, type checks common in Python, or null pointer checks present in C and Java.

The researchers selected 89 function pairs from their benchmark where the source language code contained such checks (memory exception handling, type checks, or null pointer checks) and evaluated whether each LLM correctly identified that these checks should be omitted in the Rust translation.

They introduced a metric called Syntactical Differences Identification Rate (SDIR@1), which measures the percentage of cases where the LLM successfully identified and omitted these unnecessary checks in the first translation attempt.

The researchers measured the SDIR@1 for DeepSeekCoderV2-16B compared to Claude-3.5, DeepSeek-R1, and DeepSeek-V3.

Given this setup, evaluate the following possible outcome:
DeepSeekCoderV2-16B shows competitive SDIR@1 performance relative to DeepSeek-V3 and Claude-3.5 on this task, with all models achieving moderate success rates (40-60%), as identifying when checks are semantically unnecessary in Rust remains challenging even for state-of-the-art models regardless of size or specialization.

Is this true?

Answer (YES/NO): NO